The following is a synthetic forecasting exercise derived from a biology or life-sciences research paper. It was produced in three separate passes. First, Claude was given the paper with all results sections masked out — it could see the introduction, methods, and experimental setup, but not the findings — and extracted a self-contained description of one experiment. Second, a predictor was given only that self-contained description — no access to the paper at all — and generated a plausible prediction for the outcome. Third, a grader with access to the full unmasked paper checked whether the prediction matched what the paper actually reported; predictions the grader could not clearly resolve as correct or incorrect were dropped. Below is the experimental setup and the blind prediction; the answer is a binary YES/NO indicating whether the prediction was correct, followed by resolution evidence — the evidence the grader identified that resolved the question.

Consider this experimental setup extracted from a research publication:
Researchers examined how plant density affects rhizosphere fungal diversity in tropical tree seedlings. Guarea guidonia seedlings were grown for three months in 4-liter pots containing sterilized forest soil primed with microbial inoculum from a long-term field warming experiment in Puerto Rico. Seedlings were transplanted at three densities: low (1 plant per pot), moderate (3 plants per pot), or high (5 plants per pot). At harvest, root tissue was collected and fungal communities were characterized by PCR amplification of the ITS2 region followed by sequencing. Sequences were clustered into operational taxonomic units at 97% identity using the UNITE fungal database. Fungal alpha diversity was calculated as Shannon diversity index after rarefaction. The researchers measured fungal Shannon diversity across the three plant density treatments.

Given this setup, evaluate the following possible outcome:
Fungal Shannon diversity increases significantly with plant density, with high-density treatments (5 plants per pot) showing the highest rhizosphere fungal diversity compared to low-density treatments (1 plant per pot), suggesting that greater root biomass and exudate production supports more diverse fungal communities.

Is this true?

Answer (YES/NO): NO